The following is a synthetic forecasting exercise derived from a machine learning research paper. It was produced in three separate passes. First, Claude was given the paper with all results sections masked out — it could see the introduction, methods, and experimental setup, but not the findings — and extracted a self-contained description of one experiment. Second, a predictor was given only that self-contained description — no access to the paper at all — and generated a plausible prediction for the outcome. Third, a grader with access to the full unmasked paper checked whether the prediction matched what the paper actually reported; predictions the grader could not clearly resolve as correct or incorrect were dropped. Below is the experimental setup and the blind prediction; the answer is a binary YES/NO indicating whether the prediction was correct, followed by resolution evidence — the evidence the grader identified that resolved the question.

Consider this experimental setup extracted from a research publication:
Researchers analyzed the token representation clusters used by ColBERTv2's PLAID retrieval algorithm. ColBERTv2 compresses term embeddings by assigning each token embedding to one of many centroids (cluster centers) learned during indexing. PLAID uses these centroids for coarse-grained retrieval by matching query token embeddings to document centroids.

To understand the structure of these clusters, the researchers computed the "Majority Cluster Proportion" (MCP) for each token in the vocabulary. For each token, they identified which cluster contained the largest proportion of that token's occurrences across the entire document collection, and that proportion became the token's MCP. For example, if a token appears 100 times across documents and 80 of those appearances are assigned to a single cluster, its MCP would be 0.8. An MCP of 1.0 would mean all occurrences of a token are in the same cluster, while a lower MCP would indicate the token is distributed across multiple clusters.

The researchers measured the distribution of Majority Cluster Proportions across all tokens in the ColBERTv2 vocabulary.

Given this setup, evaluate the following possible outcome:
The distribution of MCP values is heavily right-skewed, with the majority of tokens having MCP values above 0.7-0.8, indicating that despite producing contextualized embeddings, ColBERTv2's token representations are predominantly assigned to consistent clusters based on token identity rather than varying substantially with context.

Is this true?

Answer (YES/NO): NO